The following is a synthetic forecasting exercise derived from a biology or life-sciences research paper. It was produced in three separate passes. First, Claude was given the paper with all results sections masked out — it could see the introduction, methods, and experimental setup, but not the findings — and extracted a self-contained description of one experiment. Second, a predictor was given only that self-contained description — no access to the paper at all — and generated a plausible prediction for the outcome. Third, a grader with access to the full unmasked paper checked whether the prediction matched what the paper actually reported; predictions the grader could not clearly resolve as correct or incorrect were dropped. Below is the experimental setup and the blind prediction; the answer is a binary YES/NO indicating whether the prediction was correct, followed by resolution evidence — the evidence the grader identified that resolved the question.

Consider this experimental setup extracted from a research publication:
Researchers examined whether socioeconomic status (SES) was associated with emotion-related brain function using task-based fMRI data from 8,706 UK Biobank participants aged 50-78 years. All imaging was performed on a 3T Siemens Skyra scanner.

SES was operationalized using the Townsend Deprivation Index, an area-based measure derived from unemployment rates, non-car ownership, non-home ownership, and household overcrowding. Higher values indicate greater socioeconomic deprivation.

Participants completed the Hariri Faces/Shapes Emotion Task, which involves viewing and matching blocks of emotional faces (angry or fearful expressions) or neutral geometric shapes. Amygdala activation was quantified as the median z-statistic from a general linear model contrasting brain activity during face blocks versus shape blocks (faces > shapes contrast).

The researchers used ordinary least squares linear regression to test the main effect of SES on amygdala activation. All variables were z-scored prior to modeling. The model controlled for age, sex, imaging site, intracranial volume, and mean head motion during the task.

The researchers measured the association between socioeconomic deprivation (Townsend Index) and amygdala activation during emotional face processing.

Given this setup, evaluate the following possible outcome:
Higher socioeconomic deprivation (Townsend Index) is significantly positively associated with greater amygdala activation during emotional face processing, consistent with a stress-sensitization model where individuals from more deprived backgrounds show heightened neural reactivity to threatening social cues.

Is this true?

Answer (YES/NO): YES